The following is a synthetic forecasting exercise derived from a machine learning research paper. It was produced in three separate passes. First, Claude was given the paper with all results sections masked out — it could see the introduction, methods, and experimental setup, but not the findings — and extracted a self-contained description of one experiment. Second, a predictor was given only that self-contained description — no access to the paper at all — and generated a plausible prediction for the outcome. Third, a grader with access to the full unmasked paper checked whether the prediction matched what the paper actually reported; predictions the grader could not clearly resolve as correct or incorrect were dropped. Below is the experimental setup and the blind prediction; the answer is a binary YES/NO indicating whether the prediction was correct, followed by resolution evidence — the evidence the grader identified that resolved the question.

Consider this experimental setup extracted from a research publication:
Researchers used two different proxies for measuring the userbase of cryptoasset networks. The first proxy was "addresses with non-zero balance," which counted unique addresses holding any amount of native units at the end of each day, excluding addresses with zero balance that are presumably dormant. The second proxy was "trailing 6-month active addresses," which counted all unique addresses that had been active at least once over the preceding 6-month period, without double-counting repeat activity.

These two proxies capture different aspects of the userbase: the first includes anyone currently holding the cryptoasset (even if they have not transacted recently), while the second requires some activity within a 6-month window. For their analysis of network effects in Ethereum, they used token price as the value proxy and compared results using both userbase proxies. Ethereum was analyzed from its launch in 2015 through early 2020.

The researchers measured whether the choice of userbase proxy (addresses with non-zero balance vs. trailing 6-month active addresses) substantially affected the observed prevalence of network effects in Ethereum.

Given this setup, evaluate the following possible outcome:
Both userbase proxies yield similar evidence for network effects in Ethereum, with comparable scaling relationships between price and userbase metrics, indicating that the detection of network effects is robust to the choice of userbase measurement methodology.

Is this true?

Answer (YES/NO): NO